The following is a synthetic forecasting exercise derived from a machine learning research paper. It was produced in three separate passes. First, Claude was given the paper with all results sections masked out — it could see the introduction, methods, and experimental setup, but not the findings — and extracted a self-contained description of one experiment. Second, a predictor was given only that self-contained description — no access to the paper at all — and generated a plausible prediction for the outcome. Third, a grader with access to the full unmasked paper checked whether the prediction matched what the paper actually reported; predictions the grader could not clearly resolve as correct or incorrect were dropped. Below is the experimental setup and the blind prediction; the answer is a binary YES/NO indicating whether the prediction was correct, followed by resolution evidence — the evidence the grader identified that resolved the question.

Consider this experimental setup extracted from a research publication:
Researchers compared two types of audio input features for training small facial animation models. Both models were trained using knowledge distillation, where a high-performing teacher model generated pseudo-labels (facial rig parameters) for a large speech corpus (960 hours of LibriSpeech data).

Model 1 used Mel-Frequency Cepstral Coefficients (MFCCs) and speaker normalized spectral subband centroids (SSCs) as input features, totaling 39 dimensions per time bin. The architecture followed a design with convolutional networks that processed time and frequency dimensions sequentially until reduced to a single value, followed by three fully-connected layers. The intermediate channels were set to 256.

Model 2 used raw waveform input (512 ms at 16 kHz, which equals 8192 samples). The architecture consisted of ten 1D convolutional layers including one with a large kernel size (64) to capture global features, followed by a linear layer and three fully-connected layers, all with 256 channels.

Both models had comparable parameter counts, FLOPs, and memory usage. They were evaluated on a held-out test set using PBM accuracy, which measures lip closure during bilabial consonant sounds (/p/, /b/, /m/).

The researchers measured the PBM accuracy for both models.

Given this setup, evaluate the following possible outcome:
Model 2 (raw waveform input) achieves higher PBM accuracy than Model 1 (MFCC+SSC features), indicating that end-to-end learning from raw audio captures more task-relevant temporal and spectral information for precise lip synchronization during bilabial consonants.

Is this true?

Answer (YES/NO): YES